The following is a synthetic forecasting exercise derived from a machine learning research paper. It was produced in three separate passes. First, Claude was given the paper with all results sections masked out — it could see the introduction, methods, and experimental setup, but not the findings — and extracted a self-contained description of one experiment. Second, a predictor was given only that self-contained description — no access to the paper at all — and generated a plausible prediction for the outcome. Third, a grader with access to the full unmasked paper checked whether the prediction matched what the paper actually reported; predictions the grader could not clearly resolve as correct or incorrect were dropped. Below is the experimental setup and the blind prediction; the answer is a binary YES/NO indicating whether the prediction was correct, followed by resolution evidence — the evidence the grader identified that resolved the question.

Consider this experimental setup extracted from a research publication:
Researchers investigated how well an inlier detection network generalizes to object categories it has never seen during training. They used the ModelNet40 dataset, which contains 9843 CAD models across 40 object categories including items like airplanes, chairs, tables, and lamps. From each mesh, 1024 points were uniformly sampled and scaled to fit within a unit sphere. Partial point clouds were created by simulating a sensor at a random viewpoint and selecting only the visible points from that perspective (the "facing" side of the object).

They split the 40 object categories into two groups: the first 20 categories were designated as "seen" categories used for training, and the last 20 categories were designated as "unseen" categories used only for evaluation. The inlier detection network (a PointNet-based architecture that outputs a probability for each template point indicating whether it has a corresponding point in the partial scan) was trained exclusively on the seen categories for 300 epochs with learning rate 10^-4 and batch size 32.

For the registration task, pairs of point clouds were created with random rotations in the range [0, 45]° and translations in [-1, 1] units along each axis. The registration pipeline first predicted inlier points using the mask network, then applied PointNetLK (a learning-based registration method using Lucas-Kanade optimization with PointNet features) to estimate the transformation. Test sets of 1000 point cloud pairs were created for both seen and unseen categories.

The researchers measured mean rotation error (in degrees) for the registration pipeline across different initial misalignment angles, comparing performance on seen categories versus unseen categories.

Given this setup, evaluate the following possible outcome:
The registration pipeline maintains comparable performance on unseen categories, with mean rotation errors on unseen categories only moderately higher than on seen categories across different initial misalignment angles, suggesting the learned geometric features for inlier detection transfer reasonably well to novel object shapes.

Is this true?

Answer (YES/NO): YES